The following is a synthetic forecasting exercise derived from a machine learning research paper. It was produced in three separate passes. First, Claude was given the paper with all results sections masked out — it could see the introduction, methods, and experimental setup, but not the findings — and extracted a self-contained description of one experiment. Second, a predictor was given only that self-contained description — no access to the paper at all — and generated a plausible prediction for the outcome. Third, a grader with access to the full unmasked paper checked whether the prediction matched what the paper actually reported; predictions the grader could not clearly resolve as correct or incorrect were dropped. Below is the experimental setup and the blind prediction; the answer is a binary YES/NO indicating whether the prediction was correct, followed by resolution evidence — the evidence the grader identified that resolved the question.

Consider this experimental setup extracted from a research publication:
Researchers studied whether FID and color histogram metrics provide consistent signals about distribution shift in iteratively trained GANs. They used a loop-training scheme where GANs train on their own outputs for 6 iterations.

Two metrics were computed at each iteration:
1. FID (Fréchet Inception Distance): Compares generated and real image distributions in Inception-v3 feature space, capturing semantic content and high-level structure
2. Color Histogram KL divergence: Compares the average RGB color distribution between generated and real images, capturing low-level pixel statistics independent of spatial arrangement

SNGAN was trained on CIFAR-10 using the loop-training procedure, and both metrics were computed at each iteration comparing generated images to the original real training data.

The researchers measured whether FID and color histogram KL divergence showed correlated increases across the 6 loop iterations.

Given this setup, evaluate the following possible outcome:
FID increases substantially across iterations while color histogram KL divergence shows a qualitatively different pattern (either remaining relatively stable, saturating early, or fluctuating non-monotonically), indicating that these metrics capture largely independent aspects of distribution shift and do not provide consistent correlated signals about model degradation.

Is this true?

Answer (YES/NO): NO